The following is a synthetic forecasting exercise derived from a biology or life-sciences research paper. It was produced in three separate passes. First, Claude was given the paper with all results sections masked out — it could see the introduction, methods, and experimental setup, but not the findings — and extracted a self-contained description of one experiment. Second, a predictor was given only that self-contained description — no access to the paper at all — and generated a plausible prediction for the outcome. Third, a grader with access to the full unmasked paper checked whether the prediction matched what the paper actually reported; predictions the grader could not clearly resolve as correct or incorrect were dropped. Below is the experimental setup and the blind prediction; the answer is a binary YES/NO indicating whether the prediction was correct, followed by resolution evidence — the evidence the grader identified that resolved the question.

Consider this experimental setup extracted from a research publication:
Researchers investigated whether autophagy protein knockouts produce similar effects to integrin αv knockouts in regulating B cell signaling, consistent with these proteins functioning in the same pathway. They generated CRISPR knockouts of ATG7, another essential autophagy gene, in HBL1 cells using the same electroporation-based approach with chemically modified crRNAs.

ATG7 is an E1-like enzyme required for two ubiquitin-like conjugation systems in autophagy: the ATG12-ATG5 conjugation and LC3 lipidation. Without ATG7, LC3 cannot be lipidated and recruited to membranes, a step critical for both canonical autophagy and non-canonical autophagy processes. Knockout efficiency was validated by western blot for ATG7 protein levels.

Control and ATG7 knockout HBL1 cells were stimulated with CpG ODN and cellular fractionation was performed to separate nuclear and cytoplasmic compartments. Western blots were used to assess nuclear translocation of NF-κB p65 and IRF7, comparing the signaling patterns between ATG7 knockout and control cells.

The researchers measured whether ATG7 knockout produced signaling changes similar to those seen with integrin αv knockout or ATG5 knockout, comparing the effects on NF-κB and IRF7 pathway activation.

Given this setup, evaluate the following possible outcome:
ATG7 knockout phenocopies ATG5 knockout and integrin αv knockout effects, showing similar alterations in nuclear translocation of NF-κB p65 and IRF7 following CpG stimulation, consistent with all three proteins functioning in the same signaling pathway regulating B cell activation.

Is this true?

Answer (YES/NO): YES